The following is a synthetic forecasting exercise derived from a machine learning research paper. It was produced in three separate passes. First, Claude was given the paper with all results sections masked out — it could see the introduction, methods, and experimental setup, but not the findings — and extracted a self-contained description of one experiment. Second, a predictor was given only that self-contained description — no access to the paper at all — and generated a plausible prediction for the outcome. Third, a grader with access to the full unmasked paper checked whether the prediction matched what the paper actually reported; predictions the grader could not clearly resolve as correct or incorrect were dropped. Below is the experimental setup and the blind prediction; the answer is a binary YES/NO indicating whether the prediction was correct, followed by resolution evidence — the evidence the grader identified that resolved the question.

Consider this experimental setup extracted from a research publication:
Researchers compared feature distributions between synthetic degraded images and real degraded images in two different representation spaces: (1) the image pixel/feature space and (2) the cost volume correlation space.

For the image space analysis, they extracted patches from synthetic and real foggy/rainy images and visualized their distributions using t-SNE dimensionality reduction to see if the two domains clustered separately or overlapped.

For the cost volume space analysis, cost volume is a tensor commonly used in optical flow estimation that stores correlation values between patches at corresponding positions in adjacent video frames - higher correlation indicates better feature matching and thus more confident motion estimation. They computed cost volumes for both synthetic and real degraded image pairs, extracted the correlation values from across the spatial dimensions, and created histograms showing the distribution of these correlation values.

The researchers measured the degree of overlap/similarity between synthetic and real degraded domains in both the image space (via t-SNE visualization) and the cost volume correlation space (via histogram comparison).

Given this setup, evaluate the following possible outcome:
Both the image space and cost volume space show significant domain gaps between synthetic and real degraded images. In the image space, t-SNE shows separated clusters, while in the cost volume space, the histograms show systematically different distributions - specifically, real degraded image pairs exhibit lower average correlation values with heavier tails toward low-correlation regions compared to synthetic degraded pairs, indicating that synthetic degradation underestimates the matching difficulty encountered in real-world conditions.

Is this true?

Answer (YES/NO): NO